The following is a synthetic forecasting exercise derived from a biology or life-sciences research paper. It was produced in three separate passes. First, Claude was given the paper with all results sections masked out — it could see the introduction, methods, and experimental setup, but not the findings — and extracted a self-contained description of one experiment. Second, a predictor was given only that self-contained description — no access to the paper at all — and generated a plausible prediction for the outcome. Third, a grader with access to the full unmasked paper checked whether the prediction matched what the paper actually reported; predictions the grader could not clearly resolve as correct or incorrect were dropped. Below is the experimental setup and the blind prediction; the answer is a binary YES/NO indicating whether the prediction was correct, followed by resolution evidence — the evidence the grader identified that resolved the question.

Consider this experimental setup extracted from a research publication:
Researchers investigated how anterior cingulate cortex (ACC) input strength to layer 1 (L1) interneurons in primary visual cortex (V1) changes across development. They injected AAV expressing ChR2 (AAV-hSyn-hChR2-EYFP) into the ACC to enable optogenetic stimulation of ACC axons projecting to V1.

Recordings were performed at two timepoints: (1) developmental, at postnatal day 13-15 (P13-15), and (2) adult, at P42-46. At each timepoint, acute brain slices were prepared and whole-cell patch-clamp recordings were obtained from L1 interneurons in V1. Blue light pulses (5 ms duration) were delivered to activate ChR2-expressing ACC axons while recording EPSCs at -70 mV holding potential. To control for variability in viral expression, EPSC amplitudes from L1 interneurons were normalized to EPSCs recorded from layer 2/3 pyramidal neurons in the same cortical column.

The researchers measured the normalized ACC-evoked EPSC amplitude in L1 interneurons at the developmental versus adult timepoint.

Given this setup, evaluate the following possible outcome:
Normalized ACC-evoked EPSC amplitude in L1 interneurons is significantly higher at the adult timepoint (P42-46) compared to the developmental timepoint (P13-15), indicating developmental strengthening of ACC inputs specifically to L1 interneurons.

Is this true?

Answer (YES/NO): YES